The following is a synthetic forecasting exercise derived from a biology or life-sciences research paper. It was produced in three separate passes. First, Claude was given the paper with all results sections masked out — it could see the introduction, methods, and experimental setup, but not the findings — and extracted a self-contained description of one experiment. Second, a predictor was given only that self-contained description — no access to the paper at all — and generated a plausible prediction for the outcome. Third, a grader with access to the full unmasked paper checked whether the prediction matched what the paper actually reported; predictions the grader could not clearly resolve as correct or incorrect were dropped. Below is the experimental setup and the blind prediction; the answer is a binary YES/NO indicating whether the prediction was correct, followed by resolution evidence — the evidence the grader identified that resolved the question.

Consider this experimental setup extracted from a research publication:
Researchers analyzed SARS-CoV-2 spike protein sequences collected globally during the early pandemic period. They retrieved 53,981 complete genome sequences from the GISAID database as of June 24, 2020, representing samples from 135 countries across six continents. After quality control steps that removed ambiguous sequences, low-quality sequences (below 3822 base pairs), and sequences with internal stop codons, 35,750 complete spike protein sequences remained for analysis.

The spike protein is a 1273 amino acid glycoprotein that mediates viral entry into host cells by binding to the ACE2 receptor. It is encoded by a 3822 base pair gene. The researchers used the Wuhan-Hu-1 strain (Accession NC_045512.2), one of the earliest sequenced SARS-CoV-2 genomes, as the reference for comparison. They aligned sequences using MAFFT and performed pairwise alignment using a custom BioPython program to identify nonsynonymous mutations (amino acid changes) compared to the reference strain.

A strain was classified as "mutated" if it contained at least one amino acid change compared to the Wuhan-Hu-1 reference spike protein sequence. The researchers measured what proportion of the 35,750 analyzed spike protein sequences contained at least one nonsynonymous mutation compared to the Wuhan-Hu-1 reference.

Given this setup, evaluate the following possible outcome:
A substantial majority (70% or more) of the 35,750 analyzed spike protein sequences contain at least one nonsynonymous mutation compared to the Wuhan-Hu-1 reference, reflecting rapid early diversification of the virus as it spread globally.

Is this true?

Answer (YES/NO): YES